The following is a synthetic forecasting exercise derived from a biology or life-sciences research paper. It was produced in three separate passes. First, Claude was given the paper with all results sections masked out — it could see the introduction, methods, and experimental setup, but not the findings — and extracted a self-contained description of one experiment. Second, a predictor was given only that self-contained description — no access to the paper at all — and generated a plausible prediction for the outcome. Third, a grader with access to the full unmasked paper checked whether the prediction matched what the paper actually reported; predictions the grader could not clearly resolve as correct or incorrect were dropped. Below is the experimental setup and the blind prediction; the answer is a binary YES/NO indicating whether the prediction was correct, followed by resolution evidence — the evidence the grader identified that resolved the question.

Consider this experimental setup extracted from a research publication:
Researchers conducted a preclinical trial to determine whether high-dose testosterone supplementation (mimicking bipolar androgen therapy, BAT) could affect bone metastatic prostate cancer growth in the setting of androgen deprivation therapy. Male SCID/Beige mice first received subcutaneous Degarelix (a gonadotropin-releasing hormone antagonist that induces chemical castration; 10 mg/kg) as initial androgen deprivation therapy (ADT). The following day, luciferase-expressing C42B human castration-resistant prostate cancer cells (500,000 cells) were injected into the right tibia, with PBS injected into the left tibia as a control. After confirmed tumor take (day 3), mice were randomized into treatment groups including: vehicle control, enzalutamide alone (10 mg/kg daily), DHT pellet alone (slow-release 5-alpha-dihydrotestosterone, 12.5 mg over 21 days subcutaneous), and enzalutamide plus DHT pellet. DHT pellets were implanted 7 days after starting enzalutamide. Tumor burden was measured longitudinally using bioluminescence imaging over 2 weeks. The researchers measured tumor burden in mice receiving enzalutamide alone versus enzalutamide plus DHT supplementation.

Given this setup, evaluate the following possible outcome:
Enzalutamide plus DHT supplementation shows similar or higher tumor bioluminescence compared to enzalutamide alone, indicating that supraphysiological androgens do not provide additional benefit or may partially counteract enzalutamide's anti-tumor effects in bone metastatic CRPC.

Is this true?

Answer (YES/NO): NO